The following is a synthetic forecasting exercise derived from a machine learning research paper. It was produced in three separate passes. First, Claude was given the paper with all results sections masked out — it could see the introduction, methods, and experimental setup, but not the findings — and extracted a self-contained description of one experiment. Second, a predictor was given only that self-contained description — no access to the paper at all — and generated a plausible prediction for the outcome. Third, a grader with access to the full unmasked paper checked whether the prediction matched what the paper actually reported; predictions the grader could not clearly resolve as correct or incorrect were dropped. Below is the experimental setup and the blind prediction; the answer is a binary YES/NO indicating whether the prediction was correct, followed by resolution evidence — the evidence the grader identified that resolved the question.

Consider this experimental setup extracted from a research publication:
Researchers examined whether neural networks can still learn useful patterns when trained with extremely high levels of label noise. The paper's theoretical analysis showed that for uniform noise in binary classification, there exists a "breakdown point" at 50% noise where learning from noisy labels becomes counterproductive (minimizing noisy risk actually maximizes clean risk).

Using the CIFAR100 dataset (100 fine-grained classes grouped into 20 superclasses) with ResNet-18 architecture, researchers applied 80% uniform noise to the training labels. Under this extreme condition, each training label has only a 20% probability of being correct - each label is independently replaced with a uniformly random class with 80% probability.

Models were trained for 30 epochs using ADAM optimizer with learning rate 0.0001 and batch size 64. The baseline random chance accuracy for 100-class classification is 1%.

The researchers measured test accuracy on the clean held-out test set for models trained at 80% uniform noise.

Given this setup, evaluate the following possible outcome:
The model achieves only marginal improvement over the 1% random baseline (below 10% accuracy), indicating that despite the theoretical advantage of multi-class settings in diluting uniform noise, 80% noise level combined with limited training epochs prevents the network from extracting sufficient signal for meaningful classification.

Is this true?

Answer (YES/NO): NO